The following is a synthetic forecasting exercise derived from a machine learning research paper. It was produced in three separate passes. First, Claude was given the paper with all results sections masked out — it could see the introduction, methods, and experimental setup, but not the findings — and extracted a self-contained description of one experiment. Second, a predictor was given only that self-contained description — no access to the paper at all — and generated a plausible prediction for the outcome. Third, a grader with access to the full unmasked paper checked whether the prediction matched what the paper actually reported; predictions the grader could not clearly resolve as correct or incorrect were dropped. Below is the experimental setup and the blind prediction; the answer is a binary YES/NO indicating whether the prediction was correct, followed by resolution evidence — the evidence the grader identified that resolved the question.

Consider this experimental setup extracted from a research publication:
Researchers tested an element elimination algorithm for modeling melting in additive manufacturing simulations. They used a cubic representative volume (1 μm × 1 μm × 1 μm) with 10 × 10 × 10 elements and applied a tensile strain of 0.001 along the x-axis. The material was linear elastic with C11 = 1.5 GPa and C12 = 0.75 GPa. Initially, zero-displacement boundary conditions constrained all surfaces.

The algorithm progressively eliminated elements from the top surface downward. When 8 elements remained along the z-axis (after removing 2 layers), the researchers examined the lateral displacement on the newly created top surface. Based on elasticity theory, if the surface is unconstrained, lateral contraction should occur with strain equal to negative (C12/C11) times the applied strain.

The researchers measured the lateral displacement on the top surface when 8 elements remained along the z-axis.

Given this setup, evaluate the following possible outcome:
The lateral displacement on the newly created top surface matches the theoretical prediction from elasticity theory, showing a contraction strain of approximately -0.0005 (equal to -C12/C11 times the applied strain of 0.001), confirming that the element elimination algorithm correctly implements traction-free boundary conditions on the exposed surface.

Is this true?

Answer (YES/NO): YES